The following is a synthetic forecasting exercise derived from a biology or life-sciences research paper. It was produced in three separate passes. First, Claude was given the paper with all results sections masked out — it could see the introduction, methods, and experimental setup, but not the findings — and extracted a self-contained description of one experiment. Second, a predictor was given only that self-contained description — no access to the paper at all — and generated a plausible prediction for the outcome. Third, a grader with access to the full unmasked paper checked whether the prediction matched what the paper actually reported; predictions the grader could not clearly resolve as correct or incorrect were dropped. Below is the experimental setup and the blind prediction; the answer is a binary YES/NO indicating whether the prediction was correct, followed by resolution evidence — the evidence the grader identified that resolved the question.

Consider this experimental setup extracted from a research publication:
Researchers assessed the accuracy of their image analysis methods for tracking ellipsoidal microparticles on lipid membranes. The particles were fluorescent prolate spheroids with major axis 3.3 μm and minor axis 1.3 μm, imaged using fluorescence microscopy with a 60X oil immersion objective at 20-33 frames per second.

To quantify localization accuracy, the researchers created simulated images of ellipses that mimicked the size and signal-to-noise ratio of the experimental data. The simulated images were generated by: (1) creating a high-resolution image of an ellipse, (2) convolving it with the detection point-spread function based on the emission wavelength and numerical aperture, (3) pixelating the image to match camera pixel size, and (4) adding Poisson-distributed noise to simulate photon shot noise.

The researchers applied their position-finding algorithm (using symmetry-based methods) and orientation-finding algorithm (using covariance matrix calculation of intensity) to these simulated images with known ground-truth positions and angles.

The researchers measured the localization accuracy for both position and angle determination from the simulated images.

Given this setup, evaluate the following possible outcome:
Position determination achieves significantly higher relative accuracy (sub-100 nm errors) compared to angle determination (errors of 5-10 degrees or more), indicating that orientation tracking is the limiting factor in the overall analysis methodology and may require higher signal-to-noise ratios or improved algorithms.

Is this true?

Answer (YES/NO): NO